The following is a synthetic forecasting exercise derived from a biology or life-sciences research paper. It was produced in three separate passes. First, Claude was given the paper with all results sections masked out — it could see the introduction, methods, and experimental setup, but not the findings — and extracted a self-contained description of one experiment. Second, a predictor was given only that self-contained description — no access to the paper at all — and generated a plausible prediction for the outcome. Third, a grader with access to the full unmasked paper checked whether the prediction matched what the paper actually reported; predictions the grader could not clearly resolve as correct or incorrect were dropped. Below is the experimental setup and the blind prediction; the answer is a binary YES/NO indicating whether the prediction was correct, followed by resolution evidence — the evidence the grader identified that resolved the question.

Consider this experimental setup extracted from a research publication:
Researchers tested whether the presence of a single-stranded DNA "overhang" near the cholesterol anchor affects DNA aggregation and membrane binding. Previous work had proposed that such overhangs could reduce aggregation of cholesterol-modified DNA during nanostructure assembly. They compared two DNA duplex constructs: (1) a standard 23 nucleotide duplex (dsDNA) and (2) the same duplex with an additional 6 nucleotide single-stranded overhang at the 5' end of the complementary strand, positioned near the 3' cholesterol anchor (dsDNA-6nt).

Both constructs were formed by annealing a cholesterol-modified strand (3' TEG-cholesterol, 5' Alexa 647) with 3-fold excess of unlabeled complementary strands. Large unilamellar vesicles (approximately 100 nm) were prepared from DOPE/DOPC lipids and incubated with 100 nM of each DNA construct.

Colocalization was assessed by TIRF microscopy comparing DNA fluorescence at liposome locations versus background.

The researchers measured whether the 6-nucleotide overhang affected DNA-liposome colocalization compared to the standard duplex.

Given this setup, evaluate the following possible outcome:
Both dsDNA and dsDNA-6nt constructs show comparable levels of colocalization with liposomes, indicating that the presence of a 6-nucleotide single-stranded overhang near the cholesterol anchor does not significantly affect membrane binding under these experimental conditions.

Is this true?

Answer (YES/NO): YES